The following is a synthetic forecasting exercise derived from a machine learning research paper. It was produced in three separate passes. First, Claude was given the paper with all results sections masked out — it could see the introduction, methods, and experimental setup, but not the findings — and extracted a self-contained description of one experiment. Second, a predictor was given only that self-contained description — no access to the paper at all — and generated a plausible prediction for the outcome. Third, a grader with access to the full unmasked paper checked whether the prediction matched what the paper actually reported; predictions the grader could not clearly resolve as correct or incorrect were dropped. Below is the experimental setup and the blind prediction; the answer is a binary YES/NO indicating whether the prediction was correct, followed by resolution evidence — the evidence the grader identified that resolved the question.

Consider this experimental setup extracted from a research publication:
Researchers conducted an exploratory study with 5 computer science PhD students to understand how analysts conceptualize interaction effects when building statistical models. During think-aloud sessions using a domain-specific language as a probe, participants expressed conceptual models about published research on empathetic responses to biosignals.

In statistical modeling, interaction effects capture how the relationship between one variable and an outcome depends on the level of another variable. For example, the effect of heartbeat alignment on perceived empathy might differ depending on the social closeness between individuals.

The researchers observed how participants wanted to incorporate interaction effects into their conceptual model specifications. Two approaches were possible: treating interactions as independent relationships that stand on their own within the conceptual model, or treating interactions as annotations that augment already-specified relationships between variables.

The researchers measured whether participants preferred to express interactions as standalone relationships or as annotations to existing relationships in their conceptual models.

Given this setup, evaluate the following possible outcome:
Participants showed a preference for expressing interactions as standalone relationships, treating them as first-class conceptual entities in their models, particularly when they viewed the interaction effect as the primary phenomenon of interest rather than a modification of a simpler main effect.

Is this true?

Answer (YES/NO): NO